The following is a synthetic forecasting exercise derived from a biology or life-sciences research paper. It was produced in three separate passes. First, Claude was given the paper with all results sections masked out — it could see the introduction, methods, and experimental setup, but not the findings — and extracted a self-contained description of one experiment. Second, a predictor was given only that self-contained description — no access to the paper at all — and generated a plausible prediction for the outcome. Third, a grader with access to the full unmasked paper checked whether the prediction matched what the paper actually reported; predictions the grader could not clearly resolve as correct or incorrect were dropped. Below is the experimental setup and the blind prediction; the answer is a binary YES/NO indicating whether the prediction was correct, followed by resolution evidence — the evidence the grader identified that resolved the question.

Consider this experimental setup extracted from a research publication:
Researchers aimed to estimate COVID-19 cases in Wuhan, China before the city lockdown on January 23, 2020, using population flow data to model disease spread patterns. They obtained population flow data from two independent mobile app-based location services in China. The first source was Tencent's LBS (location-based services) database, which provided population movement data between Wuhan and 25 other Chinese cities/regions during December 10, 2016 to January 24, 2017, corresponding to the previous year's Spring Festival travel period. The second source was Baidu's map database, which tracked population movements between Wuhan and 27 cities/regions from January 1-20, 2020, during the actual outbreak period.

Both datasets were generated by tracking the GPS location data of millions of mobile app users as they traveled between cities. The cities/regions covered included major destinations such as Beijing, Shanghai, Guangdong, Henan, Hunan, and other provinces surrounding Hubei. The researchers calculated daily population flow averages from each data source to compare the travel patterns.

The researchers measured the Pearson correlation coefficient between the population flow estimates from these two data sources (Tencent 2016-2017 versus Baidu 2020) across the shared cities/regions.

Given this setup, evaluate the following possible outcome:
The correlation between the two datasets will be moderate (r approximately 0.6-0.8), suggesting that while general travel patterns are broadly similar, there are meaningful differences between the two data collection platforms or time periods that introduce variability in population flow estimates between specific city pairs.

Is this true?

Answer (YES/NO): NO